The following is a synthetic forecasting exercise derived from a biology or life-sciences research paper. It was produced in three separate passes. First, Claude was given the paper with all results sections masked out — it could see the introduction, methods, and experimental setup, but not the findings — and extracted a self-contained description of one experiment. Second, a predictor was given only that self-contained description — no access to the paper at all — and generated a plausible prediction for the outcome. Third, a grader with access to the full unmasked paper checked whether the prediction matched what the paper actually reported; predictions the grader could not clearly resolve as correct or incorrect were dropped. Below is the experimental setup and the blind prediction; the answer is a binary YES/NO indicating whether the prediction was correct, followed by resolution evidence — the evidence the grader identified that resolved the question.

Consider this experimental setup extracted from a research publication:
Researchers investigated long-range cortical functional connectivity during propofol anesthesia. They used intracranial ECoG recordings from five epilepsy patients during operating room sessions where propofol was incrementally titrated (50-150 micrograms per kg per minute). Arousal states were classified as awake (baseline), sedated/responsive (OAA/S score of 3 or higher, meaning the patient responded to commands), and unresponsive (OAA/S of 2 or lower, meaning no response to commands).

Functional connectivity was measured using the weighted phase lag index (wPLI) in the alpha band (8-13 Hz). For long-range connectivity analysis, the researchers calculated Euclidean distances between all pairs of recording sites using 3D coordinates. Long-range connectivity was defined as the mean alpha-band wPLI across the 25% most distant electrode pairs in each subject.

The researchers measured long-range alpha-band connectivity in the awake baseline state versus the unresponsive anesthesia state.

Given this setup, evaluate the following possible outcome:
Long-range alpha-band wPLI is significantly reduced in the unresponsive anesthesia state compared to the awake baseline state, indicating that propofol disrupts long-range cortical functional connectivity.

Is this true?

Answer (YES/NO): NO